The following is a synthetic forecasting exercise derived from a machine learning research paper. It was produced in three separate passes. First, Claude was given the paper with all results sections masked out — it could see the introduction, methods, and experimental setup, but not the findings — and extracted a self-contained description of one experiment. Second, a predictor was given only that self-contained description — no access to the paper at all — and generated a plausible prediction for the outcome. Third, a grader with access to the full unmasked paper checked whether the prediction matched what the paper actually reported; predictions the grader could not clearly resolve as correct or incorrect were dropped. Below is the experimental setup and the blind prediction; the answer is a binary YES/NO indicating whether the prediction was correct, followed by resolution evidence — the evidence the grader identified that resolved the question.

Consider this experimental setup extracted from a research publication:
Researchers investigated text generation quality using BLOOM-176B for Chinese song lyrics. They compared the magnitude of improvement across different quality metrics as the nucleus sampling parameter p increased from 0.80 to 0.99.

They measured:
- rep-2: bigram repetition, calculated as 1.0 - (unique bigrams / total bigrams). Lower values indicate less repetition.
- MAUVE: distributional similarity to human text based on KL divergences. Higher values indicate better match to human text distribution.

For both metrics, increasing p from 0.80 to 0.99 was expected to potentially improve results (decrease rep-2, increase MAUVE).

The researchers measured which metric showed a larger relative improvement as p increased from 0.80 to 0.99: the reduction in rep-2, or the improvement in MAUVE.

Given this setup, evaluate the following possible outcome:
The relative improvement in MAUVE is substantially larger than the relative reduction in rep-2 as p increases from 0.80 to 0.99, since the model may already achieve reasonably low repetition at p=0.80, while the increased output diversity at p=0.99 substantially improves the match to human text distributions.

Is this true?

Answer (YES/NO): YES